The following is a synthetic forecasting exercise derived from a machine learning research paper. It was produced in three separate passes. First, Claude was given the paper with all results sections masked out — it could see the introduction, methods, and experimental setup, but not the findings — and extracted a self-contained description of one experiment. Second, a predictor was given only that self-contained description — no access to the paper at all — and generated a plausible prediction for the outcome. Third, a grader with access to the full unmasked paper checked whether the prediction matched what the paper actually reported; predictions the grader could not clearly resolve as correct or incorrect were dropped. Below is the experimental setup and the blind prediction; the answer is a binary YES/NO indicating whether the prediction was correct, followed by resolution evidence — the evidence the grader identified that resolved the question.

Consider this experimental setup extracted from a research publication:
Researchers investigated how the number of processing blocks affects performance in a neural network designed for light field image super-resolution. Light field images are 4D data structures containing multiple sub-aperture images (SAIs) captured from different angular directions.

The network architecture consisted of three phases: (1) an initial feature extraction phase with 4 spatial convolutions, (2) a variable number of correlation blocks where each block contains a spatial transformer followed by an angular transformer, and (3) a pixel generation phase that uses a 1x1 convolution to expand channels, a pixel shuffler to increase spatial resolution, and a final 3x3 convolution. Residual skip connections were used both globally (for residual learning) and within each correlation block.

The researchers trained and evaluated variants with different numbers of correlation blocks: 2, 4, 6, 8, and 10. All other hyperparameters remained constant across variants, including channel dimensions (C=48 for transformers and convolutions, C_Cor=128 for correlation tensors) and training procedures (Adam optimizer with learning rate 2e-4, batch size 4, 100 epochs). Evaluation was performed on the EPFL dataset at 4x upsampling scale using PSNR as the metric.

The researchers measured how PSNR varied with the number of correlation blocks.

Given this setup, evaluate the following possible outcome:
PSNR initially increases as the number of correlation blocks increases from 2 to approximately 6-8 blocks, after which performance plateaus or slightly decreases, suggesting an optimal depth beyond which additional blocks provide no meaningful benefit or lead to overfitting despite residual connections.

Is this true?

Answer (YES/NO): YES